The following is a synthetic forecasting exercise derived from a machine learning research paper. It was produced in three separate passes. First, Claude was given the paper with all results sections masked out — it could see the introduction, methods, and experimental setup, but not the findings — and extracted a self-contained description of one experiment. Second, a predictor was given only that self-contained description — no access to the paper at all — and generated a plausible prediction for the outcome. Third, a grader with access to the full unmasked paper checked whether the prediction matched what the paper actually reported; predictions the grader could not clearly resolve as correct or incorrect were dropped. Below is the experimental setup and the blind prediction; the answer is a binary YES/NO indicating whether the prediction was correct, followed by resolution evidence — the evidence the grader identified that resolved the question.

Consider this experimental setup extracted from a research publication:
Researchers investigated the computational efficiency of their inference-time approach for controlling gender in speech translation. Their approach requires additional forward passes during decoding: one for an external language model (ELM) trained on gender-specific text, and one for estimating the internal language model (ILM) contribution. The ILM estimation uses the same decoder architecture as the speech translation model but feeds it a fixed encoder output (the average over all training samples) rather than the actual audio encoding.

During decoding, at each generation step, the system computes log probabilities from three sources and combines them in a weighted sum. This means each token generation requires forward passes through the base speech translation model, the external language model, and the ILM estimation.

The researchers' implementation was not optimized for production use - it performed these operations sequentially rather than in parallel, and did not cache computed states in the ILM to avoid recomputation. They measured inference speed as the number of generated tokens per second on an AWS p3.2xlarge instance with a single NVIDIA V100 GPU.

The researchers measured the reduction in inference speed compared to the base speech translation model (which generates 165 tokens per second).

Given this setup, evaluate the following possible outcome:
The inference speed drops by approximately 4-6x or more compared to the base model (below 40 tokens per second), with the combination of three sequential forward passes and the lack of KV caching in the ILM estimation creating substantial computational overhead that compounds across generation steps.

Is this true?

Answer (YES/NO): NO